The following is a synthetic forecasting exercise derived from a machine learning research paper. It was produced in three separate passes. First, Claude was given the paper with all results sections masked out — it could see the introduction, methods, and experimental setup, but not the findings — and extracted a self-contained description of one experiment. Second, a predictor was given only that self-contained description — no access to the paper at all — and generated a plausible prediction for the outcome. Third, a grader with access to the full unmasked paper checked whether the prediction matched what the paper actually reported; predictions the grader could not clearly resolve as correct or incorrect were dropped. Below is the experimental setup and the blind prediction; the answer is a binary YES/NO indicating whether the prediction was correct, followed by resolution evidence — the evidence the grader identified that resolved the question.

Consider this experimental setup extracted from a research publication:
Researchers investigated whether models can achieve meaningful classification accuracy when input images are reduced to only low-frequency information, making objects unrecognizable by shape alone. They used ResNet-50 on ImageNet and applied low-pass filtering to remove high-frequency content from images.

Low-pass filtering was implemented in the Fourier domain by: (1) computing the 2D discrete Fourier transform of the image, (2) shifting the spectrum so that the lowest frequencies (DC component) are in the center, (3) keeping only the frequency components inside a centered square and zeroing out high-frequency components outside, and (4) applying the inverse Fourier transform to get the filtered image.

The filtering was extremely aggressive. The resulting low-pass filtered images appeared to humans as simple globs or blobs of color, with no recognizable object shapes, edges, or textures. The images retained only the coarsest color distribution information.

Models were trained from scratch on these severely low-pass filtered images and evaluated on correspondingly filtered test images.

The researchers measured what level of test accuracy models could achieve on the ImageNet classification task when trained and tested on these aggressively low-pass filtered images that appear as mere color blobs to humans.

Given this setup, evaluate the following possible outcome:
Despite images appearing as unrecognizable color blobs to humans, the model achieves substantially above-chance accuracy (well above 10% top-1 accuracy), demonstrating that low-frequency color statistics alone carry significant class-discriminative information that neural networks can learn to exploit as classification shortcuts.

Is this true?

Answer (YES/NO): YES